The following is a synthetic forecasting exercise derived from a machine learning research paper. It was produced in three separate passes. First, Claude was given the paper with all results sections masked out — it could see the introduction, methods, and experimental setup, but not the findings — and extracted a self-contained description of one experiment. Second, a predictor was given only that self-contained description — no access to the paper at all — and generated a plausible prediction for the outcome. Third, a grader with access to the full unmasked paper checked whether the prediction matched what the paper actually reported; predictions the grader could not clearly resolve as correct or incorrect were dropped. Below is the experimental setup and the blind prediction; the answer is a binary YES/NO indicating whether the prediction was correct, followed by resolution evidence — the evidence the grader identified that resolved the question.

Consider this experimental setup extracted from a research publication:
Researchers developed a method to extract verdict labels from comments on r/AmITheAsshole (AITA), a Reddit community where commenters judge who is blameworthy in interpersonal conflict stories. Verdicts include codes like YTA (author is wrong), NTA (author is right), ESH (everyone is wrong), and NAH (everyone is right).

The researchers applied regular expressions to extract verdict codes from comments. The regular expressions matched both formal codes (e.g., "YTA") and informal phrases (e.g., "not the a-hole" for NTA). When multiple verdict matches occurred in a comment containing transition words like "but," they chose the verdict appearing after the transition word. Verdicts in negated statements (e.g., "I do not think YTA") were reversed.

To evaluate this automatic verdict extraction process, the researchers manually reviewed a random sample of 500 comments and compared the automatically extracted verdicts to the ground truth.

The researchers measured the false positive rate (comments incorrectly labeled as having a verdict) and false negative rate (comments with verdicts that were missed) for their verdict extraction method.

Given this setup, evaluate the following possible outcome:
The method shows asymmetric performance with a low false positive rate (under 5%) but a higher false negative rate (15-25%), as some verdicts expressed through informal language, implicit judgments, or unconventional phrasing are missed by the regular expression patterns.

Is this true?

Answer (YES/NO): NO